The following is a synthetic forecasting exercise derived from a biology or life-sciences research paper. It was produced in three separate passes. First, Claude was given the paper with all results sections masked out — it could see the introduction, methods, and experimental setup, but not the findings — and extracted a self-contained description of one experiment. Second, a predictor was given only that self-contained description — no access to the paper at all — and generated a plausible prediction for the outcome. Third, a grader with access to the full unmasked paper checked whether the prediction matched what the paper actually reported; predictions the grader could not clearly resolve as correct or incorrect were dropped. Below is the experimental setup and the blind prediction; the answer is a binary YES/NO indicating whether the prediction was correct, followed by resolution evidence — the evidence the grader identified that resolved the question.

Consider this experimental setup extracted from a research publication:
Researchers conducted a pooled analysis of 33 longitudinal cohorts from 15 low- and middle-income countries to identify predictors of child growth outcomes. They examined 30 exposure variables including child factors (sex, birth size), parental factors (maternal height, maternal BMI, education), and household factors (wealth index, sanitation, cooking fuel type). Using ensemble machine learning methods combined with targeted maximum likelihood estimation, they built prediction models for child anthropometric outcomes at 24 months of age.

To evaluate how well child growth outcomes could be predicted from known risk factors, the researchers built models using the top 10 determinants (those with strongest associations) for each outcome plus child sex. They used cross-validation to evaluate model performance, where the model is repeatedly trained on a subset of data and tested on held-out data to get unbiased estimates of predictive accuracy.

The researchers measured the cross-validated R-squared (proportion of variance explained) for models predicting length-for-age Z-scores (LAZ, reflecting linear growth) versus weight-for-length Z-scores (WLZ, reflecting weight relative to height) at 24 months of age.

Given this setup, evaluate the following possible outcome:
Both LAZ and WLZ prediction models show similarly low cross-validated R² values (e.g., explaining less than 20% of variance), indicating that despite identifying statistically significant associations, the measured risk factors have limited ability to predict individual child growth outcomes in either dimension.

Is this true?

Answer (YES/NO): NO